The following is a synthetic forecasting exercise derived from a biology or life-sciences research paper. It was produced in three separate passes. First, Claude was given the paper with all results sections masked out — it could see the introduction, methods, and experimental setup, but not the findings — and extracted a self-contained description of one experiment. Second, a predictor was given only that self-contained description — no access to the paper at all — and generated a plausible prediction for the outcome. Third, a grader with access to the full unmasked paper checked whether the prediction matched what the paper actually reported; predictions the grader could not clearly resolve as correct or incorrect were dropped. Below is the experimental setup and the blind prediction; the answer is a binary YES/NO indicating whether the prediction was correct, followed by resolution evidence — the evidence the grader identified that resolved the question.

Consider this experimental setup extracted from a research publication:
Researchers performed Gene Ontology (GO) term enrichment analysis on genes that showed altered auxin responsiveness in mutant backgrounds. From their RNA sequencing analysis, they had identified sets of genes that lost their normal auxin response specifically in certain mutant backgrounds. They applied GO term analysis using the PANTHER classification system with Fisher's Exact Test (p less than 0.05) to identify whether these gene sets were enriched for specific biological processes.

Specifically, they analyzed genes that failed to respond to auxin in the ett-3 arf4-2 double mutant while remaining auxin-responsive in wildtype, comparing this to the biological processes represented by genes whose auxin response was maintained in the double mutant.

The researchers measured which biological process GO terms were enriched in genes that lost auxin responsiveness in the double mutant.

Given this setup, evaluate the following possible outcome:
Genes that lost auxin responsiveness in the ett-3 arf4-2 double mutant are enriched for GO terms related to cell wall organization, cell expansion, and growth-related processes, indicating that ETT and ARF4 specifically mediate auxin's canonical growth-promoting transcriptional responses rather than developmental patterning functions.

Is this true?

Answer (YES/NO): NO